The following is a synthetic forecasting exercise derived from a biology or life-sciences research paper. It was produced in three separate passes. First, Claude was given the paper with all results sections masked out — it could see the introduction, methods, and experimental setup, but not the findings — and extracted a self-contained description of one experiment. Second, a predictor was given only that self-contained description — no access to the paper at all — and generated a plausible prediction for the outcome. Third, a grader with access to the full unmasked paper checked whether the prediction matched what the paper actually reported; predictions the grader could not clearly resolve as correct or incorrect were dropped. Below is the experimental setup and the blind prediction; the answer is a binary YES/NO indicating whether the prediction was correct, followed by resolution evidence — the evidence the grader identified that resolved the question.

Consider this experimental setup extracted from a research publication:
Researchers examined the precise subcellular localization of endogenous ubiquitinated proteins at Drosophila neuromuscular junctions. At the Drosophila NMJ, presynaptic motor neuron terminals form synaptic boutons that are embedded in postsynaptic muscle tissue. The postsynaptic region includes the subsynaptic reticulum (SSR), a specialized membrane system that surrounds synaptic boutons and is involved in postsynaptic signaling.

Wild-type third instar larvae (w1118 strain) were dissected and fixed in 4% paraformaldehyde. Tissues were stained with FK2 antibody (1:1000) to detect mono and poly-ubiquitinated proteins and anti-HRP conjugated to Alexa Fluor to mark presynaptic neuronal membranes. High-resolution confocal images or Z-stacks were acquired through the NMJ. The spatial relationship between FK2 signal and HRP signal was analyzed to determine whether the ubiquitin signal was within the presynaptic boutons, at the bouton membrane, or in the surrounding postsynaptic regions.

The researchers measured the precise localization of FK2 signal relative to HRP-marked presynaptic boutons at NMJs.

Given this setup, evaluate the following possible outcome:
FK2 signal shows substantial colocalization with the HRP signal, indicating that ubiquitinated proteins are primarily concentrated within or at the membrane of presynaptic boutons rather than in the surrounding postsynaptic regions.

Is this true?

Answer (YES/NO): NO